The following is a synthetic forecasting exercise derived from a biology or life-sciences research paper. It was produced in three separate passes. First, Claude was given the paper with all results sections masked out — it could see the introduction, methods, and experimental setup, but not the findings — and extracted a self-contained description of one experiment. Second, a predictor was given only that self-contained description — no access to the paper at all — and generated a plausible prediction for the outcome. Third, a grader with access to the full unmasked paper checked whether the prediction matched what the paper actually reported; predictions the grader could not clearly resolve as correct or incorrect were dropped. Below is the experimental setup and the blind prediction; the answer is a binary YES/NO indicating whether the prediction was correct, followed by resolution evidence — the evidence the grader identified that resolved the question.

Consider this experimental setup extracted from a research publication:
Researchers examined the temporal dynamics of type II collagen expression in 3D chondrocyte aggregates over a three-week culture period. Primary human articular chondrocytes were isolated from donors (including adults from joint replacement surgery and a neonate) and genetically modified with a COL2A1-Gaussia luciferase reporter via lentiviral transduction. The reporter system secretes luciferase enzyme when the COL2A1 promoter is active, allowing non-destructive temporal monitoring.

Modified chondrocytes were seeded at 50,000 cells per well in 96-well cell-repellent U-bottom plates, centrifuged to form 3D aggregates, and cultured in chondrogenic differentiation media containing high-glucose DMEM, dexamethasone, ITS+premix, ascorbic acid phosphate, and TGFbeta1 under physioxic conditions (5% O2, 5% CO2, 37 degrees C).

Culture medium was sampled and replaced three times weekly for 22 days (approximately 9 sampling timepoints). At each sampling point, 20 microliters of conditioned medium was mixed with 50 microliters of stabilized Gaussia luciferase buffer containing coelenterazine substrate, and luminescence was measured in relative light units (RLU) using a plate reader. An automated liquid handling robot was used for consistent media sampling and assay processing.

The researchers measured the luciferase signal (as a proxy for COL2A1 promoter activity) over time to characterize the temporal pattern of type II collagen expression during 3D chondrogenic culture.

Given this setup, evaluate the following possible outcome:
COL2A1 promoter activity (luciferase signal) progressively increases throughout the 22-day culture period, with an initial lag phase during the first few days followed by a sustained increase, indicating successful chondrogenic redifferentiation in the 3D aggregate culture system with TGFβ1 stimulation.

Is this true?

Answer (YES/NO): NO